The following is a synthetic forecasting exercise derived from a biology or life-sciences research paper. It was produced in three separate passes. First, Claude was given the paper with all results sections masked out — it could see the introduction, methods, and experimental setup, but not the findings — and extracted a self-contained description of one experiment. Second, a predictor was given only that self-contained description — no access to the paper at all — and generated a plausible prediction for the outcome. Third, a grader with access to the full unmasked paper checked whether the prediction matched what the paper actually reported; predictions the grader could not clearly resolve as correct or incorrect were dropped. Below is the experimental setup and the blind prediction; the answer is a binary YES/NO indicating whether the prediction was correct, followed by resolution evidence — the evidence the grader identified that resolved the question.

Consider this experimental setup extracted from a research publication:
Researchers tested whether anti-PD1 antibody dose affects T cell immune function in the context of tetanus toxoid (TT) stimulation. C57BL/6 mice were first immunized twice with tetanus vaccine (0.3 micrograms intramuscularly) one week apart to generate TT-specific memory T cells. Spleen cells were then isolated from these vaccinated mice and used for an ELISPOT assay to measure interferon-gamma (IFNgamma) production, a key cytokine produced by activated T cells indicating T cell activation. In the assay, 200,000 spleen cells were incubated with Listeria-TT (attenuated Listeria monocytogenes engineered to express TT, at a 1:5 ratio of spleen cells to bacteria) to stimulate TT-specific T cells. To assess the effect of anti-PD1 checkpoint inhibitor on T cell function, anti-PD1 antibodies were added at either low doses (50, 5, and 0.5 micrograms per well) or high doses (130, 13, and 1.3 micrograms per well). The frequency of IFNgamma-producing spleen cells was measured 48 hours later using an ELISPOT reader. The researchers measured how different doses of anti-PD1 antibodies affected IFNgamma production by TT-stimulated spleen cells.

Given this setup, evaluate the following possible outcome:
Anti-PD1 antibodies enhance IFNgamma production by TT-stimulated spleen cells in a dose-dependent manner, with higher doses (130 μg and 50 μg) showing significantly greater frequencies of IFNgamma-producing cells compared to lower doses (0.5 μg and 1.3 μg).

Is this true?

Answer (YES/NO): NO